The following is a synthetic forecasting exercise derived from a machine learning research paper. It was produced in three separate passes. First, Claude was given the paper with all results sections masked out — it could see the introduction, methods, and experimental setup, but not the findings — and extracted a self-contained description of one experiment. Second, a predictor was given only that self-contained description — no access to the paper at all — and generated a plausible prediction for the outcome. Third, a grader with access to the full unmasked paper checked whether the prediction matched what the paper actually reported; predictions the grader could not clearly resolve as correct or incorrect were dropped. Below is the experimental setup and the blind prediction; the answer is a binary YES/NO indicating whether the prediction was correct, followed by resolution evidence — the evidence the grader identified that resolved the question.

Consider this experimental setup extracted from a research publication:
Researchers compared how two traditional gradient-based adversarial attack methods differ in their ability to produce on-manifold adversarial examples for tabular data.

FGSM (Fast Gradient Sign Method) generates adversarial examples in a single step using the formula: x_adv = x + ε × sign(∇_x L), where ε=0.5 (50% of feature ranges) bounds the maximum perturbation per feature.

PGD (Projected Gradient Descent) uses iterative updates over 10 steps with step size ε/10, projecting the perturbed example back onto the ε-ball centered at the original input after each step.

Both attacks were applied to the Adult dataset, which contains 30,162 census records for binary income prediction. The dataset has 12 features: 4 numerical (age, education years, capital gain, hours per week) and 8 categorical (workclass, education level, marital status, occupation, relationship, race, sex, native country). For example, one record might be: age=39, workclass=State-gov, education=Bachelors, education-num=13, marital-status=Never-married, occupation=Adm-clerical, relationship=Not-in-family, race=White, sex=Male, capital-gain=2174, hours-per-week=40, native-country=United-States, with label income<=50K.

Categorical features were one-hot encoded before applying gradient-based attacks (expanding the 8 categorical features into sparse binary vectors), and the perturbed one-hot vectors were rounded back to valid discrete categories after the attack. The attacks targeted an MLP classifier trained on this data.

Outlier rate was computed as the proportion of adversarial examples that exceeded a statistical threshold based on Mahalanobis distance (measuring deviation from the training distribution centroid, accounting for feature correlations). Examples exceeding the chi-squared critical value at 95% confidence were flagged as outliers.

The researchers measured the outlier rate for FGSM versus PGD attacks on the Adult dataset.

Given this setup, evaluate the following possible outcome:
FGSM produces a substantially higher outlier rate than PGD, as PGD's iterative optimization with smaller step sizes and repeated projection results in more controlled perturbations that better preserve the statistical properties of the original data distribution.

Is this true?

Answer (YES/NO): NO